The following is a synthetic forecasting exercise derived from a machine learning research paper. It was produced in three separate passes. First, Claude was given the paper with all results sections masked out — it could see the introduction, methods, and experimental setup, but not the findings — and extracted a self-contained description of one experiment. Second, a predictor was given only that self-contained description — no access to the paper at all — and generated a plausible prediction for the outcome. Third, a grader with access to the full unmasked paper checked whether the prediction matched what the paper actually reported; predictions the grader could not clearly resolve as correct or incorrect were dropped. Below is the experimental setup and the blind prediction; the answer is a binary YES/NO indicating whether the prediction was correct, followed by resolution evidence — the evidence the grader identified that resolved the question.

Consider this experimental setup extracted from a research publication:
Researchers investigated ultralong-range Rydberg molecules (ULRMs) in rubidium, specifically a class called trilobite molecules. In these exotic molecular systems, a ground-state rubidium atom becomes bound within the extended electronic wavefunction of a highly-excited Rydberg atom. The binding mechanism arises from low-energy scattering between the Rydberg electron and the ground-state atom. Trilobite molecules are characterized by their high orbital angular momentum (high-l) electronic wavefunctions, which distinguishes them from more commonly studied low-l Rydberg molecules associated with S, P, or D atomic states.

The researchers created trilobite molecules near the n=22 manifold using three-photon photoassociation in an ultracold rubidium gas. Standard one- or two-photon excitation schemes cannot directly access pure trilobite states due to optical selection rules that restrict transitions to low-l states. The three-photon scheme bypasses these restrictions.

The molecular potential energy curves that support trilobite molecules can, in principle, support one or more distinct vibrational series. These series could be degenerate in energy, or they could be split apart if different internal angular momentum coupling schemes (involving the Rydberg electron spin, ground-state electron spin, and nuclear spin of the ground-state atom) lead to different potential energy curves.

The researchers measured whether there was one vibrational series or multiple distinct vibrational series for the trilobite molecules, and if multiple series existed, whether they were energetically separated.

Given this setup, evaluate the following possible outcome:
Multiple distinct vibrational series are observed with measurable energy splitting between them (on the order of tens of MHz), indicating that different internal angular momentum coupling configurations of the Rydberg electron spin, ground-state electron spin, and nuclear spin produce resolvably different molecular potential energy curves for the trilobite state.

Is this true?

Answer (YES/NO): NO